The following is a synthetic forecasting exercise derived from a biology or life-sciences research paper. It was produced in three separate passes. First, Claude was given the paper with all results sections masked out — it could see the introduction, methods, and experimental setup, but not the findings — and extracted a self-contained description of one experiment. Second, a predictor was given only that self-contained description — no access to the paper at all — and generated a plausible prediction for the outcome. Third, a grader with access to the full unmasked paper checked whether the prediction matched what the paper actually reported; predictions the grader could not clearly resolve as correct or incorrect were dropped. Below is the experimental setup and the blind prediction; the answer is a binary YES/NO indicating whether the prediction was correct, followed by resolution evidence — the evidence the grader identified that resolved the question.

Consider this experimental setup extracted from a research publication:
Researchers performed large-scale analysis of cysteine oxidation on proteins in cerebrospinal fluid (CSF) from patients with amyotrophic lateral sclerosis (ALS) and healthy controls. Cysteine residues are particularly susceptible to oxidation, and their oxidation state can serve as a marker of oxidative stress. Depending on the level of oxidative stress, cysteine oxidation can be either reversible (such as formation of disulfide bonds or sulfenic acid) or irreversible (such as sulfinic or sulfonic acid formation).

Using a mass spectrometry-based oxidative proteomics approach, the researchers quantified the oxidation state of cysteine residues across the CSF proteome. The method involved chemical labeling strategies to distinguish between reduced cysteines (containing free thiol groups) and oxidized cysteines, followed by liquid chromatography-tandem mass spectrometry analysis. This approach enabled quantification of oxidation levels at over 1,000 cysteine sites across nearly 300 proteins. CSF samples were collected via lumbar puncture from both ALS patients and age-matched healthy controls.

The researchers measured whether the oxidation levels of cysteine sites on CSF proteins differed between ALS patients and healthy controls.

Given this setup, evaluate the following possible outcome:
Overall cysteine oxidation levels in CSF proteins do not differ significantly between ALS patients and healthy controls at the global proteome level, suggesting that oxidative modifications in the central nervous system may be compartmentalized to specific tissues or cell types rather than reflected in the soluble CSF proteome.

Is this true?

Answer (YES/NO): NO